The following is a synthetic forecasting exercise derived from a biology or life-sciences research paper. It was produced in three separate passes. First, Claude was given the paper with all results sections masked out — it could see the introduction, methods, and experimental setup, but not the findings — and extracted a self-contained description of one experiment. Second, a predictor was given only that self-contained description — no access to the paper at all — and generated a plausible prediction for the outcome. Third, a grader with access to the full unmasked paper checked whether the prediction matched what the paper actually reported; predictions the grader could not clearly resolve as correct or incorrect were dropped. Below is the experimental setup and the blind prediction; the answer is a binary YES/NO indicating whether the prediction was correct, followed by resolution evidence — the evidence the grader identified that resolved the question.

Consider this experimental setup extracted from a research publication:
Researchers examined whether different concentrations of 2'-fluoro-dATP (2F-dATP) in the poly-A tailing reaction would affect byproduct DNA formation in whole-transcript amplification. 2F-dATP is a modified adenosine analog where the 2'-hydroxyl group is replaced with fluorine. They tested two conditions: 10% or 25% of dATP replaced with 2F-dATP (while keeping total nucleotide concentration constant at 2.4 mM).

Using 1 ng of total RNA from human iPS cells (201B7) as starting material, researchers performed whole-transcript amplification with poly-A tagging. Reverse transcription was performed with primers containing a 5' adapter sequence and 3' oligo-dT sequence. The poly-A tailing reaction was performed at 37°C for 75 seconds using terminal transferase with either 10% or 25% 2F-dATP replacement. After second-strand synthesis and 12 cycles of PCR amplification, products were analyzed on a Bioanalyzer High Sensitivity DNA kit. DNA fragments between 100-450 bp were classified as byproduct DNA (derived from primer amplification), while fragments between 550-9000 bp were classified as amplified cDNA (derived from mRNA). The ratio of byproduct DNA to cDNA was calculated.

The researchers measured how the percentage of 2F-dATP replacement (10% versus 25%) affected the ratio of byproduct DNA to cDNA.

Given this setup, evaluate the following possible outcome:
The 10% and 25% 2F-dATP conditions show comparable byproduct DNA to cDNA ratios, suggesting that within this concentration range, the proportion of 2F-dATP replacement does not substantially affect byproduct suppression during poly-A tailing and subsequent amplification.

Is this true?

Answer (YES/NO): NO